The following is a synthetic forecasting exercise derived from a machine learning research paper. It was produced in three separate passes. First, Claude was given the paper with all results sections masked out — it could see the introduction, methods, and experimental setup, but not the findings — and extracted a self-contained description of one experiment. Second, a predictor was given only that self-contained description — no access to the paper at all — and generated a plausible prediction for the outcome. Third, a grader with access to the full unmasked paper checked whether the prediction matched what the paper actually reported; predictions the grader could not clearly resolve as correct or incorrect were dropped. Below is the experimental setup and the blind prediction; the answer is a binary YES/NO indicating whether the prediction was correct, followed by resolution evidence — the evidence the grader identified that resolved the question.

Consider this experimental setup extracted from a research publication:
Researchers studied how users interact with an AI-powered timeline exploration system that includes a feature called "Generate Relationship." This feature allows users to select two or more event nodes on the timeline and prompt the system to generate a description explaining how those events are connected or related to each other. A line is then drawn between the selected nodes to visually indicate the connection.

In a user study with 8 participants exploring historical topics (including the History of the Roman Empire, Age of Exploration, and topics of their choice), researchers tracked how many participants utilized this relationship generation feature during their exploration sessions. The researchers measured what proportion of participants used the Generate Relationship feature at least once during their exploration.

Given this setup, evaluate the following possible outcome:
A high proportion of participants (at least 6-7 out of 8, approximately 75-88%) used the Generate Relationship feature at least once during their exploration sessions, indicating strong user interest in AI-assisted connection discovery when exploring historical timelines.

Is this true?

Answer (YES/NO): NO